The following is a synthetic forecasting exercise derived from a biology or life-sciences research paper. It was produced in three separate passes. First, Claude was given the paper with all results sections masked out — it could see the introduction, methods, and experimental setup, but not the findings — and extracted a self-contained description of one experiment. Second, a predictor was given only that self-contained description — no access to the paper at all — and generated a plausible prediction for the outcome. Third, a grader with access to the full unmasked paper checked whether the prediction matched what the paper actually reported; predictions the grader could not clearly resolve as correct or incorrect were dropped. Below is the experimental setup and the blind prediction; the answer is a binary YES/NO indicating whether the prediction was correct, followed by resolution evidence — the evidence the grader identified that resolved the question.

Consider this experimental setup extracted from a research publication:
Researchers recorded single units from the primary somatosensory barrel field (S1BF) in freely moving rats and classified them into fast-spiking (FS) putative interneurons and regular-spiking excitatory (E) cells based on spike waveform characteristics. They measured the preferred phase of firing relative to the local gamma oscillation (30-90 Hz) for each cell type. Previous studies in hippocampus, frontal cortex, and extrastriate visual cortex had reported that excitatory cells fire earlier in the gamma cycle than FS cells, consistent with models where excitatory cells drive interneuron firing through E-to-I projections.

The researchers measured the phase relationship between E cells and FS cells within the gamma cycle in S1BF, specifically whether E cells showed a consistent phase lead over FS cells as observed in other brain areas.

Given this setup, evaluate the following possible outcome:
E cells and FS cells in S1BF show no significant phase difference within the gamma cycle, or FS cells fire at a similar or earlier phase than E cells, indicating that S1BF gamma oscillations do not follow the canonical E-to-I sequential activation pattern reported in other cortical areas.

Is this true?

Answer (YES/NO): YES